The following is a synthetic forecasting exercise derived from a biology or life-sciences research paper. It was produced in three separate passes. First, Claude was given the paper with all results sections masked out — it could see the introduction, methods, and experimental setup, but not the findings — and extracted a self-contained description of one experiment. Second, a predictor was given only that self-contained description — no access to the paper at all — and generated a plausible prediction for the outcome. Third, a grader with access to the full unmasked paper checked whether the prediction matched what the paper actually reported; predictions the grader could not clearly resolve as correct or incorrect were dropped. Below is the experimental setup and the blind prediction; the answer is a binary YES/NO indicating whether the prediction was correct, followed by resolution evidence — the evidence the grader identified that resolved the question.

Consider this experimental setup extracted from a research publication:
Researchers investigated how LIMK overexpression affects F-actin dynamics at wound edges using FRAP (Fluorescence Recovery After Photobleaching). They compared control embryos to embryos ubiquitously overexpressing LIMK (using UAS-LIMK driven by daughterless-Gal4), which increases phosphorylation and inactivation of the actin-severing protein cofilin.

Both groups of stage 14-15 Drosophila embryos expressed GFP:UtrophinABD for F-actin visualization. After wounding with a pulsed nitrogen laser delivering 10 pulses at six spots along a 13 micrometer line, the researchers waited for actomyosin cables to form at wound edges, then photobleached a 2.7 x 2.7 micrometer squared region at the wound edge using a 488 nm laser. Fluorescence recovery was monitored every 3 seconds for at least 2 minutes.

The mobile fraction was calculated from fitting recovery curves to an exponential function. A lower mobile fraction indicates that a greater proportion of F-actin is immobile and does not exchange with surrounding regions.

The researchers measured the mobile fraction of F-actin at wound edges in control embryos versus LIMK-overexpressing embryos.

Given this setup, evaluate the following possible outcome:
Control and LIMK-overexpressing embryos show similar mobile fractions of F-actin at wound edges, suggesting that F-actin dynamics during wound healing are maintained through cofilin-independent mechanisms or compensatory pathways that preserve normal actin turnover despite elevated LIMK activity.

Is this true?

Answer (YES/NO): NO